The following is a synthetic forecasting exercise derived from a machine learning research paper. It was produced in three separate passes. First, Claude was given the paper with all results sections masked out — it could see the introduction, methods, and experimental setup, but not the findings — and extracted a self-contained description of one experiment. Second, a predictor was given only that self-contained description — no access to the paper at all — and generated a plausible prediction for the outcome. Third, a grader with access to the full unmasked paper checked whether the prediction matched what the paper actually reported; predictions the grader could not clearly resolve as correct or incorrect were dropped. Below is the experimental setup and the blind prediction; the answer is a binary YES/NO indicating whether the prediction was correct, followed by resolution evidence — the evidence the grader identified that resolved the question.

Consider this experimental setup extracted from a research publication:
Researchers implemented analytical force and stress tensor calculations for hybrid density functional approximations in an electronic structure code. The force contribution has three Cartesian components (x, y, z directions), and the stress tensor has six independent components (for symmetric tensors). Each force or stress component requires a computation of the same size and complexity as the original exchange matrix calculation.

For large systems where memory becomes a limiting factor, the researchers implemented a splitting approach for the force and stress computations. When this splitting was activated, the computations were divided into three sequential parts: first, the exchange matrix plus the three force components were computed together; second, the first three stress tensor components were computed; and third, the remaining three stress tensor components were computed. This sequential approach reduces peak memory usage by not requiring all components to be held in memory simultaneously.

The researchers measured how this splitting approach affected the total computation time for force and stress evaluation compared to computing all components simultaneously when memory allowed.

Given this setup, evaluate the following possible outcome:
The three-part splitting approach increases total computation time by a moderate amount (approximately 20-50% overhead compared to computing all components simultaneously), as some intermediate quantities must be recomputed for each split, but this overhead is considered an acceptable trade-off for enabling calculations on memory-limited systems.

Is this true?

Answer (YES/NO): NO